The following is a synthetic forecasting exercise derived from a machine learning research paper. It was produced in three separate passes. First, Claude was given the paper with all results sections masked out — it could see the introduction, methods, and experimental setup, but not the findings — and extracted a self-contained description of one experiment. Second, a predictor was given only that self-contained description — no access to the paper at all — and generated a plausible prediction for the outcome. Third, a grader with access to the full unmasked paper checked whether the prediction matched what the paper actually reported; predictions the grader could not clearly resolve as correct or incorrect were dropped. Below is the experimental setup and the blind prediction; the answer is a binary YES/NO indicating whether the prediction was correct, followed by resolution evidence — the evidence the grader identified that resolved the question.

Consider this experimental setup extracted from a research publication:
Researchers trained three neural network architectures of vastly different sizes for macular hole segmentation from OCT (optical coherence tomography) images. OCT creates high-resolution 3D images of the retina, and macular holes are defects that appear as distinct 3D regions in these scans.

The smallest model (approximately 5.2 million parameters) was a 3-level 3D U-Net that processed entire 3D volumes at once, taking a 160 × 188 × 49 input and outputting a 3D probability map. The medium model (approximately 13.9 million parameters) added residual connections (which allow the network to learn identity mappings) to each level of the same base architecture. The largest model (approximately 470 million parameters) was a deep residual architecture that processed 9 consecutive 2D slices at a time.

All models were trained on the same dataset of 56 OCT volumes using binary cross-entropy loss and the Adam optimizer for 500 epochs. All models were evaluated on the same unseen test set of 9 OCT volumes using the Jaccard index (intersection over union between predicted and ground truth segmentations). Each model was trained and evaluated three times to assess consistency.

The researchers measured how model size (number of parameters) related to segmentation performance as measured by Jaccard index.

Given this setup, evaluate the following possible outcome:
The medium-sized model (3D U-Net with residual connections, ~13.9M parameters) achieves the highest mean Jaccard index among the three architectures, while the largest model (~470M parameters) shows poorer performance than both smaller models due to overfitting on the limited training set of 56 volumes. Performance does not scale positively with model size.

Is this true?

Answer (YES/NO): NO